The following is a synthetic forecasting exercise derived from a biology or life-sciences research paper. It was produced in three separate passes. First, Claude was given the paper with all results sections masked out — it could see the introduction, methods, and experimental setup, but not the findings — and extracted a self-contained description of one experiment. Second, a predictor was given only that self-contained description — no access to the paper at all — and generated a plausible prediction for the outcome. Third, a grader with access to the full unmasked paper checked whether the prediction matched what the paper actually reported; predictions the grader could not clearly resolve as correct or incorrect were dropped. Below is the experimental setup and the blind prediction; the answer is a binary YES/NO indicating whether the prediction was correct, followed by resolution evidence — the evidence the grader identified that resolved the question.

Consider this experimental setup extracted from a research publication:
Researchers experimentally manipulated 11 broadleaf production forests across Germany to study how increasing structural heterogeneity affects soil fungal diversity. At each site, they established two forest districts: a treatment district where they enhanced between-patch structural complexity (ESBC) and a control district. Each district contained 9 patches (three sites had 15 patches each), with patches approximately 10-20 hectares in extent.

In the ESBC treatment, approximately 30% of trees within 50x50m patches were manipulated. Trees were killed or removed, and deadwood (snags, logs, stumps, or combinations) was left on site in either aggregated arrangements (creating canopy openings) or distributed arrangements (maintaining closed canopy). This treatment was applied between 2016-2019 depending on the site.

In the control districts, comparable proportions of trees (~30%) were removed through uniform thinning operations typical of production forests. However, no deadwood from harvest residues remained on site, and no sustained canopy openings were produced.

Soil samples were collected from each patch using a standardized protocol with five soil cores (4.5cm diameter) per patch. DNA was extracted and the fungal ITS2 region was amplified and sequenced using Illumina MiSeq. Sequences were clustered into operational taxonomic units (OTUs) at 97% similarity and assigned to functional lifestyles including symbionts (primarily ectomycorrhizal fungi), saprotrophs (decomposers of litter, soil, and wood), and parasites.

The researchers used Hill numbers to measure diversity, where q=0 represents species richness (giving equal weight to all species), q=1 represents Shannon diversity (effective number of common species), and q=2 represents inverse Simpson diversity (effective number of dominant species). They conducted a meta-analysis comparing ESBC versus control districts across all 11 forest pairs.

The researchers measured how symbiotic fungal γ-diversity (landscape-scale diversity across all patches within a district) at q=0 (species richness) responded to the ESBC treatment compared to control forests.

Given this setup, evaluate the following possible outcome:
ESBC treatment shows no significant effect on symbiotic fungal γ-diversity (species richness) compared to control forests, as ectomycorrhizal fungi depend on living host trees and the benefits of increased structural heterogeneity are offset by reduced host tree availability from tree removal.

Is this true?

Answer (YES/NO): NO